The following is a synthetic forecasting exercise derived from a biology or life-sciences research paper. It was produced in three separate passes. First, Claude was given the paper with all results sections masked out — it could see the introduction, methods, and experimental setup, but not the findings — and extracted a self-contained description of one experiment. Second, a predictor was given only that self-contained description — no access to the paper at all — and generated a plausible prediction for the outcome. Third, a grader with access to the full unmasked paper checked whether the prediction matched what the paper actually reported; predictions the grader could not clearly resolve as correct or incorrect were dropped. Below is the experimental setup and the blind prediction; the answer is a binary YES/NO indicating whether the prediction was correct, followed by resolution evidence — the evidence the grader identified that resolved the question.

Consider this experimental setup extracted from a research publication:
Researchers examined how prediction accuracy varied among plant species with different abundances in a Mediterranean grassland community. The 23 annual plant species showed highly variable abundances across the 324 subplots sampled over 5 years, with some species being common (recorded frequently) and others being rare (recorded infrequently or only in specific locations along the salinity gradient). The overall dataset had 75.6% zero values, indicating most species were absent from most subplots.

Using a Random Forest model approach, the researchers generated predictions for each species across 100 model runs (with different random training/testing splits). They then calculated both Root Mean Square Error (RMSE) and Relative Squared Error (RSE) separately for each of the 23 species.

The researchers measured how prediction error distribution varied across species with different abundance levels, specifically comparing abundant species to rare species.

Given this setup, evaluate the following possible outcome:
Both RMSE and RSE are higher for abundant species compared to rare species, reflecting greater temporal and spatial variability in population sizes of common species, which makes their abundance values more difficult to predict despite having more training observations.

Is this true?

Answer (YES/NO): NO